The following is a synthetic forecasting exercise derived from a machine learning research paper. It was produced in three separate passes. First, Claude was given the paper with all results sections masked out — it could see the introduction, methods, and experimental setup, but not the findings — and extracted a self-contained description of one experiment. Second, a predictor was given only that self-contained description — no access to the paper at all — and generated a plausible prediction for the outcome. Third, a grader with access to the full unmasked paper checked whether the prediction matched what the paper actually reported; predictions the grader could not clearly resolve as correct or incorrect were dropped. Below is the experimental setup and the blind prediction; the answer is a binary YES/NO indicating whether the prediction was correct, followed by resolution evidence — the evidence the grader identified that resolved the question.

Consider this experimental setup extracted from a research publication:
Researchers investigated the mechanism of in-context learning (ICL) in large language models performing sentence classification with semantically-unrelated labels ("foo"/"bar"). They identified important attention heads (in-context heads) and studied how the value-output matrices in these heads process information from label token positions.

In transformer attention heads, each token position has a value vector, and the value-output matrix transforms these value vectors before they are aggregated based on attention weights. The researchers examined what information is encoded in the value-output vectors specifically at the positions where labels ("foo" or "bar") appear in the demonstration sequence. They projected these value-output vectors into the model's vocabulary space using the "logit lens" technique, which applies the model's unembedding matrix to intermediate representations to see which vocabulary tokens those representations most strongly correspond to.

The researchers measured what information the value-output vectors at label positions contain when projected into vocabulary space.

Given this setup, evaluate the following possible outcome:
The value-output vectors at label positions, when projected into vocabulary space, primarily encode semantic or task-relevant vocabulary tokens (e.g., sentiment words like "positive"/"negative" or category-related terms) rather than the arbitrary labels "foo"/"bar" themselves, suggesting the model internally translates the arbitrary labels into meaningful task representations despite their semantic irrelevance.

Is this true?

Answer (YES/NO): NO